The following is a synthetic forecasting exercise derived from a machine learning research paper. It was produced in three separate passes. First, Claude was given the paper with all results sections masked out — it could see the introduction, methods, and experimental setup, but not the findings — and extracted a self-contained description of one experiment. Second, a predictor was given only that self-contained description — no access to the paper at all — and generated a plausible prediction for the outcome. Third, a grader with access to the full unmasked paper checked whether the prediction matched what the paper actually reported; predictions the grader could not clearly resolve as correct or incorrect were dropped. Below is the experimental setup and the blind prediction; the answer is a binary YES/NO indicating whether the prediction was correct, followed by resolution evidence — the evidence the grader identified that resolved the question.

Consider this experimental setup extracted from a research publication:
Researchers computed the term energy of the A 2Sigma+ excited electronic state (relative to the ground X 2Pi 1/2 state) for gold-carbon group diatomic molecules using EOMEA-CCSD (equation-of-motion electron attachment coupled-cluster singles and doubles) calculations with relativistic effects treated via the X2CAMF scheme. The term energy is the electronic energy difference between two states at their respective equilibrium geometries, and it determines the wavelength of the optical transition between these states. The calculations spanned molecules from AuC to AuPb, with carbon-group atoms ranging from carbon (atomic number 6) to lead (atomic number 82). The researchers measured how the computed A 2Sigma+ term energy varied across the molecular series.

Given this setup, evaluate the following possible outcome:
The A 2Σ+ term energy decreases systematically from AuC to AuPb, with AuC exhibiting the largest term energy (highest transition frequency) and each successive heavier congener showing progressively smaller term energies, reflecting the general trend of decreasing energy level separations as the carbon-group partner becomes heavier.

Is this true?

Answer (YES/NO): NO